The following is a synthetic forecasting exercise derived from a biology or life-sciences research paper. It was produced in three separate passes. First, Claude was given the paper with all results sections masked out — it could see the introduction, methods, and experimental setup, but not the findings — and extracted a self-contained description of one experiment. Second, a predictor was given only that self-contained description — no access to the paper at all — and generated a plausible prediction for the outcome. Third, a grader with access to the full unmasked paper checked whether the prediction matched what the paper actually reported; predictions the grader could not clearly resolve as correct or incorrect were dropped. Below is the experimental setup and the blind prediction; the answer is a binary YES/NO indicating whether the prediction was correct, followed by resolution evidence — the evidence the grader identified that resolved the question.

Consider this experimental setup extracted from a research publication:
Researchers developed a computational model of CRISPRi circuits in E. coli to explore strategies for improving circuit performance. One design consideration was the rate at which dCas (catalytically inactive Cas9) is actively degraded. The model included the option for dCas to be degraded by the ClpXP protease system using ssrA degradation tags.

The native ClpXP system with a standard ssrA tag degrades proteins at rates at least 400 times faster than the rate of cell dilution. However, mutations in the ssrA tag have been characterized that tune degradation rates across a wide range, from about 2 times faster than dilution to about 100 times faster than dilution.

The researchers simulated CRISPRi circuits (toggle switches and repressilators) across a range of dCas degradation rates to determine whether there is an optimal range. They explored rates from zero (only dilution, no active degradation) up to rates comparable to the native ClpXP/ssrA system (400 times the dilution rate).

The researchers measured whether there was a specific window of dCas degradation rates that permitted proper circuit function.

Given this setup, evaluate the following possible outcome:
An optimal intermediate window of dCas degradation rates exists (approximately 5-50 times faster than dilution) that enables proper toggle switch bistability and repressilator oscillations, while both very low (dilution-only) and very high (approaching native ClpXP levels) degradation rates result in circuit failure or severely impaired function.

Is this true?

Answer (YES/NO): NO